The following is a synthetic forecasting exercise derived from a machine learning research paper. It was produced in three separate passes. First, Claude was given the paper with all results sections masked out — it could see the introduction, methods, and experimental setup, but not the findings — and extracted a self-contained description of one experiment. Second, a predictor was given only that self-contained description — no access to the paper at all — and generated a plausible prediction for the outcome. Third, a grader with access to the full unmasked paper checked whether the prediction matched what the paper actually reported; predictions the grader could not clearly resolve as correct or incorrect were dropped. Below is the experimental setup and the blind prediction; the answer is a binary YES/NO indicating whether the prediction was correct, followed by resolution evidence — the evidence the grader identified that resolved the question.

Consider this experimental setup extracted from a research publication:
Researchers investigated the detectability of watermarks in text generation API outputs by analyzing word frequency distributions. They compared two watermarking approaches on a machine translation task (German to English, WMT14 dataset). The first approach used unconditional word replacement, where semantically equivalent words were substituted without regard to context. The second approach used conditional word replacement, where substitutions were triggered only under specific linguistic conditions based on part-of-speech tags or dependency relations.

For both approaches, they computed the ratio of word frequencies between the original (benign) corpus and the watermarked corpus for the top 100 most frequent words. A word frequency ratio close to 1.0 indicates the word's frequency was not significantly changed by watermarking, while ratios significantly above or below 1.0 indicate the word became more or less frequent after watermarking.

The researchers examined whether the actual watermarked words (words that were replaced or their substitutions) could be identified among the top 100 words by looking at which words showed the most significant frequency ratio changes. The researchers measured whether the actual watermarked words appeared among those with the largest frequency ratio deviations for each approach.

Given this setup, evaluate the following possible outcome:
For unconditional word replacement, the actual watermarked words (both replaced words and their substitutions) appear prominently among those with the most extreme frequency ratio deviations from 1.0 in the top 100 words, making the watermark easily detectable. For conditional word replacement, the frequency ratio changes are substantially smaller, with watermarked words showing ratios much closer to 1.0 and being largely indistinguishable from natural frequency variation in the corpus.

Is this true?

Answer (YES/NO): YES